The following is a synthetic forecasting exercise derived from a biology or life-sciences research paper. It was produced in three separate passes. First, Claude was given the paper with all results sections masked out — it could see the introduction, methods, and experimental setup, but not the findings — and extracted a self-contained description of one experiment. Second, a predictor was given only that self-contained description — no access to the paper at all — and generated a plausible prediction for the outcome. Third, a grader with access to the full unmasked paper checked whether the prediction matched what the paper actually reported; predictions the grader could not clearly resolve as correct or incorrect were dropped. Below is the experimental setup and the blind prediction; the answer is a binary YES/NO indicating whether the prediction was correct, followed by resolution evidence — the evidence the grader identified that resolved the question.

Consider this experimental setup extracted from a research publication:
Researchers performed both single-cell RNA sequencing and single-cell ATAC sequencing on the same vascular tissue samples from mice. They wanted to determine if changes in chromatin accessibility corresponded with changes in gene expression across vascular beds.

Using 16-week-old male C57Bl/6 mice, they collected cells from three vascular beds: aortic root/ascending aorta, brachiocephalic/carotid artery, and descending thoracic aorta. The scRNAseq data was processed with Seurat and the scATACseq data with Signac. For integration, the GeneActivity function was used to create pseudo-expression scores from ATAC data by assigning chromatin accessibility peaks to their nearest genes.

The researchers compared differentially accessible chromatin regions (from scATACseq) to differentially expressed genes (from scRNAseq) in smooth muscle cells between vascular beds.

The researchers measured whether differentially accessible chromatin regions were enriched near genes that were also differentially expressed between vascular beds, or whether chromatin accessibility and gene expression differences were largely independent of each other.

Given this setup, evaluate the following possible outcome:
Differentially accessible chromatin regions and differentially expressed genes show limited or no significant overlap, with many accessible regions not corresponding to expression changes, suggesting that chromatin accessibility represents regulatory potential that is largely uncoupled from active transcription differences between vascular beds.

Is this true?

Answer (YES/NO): NO